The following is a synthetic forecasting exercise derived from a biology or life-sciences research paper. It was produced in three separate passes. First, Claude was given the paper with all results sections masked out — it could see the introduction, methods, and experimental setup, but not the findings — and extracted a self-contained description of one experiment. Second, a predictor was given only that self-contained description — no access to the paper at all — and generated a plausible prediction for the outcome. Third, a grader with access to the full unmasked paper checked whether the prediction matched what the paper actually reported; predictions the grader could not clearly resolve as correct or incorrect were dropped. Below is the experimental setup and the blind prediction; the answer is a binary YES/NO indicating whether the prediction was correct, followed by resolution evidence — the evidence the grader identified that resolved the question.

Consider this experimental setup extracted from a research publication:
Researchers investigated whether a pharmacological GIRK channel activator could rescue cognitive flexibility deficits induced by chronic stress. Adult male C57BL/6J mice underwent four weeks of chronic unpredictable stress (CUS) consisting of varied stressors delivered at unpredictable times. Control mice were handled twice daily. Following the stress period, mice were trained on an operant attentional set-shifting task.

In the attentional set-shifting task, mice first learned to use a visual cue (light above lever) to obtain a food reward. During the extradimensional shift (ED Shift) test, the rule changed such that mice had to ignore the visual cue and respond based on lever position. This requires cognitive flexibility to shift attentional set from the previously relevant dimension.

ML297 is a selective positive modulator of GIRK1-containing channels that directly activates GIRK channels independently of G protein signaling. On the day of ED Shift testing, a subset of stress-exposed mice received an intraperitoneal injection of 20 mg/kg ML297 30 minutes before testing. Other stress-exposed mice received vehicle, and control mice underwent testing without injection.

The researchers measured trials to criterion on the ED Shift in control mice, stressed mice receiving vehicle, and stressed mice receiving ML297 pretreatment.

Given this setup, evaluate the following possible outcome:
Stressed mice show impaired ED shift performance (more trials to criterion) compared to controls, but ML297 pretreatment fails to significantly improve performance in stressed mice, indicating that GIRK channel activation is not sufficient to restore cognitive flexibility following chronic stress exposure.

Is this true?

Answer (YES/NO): NO